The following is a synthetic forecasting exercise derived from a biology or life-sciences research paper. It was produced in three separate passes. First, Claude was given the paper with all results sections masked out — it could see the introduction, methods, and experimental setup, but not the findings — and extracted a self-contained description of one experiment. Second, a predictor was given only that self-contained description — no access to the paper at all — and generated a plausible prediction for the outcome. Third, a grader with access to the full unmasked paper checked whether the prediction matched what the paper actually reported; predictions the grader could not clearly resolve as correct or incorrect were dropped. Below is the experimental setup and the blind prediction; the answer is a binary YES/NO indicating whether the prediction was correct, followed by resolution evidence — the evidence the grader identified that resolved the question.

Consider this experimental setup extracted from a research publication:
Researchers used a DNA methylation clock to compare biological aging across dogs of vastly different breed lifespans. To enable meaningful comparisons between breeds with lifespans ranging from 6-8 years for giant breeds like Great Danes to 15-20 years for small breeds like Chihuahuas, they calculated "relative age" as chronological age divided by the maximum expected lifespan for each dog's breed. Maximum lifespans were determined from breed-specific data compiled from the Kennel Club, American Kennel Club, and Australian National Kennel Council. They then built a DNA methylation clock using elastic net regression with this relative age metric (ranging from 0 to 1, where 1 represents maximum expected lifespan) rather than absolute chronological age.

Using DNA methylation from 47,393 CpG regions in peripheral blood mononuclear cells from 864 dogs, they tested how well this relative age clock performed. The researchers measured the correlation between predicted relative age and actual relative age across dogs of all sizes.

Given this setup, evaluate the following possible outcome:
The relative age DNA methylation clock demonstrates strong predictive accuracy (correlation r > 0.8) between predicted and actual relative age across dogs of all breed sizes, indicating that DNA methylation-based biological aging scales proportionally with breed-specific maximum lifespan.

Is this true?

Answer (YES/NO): YES